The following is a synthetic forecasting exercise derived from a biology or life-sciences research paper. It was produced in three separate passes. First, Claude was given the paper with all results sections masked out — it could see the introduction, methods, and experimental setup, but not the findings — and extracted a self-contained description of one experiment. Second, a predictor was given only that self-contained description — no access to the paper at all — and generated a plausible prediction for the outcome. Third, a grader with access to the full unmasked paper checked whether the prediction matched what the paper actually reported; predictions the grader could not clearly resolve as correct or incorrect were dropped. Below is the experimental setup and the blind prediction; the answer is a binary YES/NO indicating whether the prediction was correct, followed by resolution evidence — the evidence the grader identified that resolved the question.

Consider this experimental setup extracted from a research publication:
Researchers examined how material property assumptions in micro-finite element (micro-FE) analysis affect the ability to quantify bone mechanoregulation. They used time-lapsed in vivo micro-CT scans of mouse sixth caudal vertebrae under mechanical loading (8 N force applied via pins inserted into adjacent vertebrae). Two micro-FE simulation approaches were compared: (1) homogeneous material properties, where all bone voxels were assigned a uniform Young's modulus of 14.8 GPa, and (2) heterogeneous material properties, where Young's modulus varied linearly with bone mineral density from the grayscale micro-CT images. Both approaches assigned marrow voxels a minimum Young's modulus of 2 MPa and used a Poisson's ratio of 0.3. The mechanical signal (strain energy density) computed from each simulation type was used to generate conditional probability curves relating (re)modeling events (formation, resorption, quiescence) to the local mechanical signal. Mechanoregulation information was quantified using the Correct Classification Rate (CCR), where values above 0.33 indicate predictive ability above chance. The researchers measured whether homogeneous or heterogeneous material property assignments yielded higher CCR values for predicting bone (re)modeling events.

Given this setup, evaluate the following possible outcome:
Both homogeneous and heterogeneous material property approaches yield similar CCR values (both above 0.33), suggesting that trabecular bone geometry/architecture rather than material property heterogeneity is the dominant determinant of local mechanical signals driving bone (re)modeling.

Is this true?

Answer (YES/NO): NO